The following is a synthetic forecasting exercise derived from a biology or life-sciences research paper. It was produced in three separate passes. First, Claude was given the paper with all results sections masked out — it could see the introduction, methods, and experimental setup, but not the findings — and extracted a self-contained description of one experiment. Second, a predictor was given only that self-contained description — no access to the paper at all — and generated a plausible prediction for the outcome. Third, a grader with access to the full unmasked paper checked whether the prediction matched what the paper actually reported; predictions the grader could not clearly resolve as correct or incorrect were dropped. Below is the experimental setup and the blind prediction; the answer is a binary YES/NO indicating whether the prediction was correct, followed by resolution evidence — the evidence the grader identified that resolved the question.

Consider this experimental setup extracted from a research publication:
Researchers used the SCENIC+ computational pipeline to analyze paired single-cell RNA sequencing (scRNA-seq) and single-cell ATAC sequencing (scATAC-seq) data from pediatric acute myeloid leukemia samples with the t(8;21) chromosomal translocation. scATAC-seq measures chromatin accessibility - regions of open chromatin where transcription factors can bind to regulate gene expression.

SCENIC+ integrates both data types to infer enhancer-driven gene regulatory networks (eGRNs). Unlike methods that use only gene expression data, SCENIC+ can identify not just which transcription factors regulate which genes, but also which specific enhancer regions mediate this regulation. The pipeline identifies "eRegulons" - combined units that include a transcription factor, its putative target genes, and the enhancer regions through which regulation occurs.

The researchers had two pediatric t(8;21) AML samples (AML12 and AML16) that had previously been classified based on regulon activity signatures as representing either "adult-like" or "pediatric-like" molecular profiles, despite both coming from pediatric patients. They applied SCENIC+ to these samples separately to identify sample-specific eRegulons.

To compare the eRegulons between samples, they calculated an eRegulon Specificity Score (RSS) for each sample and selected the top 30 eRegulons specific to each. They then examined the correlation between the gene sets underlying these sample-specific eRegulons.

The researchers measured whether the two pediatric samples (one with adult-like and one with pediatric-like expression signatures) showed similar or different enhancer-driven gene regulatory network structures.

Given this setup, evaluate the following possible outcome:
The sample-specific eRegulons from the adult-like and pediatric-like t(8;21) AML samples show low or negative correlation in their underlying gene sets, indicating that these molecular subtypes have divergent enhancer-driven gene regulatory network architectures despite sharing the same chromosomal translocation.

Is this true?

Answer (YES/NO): YES